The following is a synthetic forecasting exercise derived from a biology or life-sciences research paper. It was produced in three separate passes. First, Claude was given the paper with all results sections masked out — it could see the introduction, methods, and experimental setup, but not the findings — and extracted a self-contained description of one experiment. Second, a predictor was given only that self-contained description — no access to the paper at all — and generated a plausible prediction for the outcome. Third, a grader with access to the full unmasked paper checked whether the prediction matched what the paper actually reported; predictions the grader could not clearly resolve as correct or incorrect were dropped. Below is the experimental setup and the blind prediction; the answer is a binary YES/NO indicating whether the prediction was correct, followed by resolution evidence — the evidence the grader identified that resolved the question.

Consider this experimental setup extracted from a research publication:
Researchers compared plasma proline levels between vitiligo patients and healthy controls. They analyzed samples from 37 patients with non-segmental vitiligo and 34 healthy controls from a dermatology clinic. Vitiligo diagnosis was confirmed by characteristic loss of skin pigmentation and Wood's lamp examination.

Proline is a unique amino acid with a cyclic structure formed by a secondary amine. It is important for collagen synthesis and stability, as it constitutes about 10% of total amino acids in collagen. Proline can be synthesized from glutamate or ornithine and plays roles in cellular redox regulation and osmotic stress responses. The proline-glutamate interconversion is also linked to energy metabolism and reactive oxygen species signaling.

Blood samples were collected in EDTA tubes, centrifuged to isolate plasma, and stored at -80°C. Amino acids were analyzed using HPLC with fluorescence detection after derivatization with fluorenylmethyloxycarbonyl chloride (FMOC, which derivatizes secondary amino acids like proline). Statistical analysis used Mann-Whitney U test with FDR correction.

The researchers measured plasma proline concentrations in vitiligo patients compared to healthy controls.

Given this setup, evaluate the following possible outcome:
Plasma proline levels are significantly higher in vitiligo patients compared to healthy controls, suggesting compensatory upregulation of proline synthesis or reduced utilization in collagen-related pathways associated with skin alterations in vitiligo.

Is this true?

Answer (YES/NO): YES